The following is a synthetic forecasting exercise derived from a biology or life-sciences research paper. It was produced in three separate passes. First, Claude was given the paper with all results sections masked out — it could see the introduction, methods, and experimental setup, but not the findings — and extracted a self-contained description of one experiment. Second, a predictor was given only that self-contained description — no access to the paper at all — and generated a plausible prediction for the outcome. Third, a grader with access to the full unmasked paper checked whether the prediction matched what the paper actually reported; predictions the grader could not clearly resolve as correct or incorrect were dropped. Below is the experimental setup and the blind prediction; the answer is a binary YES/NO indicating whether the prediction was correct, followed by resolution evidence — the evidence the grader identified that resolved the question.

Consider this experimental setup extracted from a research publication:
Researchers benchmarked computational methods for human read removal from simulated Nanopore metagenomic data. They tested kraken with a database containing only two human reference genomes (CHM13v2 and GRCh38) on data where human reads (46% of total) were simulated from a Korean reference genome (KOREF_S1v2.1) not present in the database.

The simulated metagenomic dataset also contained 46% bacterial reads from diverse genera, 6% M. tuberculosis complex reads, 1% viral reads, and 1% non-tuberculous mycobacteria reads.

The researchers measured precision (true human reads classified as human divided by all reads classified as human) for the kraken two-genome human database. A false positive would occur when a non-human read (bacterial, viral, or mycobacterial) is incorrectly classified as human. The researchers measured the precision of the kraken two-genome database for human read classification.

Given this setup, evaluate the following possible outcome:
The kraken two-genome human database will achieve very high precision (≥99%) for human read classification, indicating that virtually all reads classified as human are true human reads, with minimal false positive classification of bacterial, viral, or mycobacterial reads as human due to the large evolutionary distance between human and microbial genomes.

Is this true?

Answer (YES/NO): YES